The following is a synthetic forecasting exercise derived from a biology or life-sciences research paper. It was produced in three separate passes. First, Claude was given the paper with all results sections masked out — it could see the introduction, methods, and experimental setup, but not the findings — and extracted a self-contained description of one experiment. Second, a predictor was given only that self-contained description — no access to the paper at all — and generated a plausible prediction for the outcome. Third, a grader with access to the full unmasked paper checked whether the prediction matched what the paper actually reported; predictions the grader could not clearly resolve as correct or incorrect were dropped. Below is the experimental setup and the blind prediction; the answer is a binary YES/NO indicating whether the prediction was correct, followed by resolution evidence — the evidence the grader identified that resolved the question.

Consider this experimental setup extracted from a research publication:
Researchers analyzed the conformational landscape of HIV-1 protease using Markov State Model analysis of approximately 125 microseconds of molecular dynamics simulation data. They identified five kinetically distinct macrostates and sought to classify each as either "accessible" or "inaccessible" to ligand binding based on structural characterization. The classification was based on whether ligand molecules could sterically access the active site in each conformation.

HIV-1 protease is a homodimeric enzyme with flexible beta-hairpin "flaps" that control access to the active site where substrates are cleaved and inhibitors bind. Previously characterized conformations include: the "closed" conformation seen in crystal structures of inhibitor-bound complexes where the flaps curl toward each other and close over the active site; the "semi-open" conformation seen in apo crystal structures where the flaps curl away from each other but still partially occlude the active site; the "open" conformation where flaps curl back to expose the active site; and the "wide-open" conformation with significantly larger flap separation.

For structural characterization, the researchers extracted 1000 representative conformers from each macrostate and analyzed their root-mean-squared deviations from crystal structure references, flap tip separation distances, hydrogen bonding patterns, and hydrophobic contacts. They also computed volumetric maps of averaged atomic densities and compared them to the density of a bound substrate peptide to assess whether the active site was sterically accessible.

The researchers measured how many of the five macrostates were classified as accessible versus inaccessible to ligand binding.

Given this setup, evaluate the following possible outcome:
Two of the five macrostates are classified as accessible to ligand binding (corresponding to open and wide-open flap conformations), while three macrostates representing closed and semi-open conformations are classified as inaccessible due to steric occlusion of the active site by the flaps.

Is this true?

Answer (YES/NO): NO